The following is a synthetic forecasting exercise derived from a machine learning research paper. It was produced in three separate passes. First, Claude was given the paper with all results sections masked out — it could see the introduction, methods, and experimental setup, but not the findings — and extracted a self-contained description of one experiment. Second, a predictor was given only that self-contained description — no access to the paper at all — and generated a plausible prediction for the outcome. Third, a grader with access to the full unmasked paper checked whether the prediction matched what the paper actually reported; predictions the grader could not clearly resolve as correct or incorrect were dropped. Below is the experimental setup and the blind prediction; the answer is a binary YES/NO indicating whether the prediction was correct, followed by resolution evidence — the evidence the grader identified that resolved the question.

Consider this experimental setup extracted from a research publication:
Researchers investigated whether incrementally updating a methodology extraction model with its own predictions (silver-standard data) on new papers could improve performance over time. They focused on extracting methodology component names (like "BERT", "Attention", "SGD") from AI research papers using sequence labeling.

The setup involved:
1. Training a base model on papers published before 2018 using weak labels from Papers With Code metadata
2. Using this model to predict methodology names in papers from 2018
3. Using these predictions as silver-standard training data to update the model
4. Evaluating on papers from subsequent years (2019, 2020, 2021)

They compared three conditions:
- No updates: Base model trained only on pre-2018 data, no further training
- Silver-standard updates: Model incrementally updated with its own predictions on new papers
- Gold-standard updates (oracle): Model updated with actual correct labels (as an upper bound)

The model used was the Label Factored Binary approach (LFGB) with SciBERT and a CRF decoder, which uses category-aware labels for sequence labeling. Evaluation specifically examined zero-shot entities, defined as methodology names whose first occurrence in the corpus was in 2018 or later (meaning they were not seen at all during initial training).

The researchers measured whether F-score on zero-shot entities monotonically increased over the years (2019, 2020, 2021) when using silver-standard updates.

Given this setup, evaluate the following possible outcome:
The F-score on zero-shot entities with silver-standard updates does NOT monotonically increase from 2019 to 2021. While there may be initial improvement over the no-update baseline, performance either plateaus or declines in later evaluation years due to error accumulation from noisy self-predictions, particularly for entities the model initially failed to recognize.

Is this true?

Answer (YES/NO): NO